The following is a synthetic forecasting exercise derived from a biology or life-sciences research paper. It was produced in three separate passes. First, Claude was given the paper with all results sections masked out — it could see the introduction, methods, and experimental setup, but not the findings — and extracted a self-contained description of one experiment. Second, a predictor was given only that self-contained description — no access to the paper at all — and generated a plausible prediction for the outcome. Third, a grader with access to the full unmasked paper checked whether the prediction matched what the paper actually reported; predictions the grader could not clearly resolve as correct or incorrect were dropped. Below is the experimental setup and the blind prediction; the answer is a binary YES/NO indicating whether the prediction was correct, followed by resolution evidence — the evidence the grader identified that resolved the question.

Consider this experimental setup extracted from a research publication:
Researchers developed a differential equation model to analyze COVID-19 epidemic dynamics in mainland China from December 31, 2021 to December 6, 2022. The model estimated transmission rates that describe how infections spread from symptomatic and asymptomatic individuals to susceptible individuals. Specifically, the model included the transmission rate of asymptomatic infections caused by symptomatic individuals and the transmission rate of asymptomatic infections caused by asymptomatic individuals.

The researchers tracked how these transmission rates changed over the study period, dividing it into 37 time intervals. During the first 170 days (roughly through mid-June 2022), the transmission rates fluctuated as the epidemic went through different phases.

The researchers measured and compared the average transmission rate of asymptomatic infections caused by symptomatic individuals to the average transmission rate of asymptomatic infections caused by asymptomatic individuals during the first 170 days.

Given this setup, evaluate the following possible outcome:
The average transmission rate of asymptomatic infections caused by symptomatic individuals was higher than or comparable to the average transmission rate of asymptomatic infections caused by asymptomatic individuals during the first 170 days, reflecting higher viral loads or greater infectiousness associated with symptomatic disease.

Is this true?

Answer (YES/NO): YES